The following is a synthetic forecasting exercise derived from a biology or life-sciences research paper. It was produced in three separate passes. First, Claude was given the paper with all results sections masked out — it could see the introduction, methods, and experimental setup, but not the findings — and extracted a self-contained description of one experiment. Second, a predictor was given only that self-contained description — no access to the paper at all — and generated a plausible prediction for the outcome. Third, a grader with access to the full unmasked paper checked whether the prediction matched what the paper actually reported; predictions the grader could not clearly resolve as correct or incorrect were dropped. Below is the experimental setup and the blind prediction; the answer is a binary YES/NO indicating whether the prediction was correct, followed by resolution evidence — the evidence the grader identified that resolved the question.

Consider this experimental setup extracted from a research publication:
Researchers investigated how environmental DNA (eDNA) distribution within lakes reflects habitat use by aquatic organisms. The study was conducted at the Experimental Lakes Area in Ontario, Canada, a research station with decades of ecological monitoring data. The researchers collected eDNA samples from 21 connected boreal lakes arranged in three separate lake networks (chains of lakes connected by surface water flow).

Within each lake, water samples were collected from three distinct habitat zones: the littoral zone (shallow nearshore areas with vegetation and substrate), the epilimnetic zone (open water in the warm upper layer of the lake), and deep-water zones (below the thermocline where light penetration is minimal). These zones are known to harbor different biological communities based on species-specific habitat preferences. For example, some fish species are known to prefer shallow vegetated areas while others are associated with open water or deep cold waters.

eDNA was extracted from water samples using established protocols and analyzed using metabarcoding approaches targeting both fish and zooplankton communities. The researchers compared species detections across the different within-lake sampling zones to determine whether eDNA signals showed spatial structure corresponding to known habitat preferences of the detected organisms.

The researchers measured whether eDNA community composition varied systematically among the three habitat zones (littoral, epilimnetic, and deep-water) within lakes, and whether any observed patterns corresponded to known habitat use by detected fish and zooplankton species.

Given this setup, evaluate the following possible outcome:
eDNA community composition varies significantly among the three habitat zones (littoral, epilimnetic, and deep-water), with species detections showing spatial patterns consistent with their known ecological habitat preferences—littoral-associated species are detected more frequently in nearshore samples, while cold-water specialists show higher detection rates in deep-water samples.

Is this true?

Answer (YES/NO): YES